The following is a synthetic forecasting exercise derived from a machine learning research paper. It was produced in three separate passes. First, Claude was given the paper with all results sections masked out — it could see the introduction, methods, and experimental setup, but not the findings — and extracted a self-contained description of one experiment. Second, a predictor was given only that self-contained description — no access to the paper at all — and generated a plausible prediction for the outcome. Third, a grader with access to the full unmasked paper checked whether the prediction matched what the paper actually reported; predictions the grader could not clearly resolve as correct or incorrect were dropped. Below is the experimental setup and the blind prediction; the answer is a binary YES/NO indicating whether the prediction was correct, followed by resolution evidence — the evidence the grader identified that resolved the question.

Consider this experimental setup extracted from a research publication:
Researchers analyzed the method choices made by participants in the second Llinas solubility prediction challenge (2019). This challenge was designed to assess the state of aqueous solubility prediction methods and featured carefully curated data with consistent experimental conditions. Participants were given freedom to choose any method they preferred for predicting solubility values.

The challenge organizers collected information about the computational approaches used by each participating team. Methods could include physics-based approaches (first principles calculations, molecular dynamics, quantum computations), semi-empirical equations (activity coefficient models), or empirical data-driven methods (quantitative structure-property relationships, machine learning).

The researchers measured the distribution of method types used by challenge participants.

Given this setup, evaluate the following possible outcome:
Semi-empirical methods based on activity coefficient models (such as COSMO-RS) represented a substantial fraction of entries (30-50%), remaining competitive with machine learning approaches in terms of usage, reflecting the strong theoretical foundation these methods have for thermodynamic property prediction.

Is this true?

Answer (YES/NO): NO